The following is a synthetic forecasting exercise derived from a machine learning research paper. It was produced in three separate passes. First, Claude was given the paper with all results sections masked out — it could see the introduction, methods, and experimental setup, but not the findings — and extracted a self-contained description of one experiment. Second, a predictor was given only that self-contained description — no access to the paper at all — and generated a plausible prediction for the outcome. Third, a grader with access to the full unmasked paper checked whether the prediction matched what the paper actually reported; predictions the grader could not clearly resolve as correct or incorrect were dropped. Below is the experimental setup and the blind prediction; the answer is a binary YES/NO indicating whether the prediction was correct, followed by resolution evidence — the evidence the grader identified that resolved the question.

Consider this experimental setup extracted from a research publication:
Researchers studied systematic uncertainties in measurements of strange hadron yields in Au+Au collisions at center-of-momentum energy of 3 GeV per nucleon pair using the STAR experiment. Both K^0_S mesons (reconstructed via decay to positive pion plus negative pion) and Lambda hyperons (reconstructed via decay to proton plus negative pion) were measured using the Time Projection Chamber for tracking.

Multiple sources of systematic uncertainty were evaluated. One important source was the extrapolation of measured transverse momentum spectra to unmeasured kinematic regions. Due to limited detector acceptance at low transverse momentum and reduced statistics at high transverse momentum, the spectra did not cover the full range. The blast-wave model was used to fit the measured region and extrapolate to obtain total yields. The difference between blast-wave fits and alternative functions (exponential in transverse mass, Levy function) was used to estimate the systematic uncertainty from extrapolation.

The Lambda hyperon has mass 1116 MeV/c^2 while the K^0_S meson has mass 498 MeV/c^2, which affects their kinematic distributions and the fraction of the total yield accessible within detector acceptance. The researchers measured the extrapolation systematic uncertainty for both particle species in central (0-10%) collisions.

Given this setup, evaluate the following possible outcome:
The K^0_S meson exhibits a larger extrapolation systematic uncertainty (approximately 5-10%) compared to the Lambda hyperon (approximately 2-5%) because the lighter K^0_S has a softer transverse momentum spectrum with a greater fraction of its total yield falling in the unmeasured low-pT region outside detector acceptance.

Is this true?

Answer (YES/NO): NO